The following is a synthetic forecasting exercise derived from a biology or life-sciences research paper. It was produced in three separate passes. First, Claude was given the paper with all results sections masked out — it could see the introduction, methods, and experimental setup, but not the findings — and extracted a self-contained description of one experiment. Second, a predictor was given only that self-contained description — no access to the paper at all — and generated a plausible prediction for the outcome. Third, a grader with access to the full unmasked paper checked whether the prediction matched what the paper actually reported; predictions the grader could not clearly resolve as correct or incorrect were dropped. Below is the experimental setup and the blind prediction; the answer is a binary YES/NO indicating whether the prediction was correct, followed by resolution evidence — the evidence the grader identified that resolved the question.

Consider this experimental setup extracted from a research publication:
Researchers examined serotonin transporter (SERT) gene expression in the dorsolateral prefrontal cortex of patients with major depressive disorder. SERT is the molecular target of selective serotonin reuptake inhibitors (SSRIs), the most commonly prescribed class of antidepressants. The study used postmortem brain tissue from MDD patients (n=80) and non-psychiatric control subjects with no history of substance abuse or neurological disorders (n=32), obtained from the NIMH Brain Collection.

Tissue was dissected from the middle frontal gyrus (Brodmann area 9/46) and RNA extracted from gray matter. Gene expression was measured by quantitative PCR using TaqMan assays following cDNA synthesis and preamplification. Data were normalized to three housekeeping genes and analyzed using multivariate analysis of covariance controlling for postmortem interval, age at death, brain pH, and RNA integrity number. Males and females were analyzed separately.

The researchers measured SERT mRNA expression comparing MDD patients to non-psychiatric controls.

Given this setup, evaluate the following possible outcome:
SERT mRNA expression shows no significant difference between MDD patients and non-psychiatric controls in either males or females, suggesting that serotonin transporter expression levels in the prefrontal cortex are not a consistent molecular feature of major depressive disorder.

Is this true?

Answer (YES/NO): YES